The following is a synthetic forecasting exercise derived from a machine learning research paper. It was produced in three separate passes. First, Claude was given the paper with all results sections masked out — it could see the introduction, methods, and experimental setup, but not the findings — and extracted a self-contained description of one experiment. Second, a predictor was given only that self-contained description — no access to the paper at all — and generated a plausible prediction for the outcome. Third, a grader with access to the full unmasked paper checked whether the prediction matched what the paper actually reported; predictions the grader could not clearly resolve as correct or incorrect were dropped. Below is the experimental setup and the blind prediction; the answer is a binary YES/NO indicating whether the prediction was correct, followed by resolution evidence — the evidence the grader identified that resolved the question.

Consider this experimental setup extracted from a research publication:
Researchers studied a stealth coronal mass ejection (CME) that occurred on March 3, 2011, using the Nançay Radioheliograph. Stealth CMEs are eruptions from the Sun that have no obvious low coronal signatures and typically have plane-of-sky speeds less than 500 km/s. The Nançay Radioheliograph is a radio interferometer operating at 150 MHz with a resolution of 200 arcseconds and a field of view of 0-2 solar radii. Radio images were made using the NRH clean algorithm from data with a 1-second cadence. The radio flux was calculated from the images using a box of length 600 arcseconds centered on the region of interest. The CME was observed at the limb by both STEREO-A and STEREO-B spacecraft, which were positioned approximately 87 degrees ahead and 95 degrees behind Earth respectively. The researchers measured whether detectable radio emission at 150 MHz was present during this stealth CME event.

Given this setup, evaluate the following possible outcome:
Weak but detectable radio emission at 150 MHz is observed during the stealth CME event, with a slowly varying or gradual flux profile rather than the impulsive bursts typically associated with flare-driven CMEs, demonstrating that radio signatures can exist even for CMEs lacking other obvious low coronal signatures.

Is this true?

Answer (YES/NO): NO